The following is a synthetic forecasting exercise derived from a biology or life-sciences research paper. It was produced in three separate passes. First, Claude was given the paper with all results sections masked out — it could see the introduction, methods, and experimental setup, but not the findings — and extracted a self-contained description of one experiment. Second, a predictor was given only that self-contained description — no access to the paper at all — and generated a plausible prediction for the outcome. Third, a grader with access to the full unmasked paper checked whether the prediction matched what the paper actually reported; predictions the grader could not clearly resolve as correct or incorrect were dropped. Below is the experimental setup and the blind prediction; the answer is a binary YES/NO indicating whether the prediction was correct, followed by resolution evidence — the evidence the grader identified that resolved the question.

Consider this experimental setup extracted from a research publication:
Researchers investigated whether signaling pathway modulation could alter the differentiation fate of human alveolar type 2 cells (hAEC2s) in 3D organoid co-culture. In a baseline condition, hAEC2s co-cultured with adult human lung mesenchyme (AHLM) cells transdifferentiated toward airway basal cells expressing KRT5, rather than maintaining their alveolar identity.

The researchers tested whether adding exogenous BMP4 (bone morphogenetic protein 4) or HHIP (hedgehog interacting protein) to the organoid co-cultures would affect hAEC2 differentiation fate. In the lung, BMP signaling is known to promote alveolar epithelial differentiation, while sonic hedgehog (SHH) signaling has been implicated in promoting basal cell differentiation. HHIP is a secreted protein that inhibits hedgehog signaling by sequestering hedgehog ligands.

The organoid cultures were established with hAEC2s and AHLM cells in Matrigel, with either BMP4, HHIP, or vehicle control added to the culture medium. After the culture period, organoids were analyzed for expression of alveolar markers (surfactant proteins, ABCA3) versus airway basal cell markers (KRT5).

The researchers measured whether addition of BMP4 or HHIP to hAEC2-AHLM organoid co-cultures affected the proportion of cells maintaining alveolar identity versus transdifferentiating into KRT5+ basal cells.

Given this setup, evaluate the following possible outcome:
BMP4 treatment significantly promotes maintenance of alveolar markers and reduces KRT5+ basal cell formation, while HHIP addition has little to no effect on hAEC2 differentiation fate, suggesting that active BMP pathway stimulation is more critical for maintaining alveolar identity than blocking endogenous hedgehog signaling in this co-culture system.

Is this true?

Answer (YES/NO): NO